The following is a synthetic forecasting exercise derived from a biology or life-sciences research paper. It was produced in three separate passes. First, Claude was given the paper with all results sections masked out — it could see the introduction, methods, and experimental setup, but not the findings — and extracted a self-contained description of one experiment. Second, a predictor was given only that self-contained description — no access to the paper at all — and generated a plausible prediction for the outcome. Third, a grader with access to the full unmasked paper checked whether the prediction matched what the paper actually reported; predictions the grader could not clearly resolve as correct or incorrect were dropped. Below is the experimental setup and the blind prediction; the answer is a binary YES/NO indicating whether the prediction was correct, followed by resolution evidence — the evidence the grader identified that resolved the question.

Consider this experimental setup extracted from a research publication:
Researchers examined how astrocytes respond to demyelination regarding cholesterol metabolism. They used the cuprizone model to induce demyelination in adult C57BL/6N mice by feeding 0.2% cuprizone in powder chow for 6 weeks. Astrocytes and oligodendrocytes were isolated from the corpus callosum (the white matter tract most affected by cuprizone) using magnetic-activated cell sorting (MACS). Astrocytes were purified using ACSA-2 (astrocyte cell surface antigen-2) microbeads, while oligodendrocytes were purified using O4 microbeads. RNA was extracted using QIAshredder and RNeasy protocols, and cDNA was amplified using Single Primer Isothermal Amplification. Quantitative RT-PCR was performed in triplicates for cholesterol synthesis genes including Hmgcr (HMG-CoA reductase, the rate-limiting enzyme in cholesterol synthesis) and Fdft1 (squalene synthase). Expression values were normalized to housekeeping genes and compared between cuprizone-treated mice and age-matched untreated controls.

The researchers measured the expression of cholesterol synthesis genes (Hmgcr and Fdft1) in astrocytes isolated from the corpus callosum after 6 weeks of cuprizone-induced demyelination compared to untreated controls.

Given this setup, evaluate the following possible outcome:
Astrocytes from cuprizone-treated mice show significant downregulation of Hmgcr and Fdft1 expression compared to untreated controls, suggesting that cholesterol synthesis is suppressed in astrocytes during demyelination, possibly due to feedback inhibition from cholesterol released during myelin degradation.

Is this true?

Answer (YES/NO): YES